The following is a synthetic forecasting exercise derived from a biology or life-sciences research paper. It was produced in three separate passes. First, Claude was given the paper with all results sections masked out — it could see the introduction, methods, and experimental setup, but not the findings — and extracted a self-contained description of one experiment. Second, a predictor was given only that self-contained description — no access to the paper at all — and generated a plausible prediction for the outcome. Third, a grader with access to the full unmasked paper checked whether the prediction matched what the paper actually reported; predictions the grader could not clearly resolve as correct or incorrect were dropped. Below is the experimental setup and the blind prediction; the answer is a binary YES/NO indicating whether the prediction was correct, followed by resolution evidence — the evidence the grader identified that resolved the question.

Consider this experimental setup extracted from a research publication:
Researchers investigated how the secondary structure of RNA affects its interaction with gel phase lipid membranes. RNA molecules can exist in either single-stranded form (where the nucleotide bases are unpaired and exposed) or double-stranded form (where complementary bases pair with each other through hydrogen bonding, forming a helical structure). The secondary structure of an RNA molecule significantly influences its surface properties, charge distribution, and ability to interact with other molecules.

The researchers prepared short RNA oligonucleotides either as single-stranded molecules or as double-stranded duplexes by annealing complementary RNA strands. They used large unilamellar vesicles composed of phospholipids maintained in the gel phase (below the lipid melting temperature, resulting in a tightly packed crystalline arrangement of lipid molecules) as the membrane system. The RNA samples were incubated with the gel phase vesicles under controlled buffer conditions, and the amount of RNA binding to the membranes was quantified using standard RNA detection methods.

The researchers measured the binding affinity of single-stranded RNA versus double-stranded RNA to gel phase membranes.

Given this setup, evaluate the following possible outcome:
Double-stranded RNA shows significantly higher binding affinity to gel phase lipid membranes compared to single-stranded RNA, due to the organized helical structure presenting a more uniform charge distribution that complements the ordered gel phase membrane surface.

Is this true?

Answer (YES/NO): YES